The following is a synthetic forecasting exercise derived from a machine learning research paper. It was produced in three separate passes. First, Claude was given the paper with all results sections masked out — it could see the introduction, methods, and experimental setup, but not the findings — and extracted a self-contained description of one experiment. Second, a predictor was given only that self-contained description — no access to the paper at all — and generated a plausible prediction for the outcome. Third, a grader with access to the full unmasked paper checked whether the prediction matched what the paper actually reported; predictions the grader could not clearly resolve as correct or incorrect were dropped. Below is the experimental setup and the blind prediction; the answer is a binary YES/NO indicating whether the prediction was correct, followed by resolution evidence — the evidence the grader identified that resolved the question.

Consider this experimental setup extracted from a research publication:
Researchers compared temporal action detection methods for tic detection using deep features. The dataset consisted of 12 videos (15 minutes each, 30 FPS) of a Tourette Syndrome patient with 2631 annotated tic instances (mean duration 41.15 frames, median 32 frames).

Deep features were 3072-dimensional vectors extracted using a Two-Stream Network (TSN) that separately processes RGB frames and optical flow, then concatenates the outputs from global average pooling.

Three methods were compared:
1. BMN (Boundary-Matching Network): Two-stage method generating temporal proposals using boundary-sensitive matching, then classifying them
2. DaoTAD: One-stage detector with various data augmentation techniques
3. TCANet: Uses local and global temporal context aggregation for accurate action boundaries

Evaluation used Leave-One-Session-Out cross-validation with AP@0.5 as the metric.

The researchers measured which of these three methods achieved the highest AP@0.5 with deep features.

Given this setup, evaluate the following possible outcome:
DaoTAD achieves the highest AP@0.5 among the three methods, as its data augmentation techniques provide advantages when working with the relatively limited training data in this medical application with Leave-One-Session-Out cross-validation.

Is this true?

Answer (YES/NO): NO